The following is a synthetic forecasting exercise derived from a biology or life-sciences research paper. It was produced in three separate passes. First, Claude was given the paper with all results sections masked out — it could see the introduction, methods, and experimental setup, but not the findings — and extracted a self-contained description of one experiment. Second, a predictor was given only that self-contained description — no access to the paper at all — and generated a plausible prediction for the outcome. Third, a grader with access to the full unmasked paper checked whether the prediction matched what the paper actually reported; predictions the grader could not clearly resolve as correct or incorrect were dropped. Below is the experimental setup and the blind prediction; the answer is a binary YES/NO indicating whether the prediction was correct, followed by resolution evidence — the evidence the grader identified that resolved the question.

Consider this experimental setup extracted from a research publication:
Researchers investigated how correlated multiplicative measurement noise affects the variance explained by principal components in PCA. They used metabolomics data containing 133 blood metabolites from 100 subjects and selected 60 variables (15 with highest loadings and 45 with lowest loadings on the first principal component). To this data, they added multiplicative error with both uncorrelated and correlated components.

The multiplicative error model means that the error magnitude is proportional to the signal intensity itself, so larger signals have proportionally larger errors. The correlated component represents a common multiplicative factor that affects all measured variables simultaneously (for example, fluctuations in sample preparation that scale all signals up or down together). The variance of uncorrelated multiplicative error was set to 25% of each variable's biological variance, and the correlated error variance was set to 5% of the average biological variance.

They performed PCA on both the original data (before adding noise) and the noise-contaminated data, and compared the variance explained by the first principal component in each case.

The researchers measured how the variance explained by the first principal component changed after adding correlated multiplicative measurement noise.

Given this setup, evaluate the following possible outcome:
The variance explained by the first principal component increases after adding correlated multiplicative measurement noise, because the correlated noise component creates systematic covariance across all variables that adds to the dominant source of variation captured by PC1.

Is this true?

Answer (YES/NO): YES